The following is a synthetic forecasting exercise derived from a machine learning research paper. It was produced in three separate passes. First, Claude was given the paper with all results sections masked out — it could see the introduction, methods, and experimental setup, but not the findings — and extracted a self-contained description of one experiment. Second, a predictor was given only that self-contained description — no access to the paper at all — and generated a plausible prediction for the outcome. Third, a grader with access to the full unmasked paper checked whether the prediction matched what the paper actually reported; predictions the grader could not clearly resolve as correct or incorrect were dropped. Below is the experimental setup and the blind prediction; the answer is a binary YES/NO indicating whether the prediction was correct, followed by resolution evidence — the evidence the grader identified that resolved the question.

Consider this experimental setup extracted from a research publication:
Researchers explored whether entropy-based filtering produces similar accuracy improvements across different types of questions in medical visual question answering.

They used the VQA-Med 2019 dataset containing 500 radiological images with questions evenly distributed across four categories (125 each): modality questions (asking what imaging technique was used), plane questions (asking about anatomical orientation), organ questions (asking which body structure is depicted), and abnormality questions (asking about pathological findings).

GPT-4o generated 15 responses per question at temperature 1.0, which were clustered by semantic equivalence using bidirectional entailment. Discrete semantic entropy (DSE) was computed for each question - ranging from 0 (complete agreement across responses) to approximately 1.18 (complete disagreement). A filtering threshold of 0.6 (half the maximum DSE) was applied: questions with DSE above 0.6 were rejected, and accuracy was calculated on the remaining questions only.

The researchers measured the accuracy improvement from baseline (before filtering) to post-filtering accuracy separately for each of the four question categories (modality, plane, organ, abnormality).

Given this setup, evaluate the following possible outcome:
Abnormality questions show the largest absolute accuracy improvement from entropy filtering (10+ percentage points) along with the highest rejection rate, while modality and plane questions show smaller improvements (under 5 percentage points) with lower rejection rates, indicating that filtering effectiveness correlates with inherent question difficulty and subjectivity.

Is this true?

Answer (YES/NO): YES